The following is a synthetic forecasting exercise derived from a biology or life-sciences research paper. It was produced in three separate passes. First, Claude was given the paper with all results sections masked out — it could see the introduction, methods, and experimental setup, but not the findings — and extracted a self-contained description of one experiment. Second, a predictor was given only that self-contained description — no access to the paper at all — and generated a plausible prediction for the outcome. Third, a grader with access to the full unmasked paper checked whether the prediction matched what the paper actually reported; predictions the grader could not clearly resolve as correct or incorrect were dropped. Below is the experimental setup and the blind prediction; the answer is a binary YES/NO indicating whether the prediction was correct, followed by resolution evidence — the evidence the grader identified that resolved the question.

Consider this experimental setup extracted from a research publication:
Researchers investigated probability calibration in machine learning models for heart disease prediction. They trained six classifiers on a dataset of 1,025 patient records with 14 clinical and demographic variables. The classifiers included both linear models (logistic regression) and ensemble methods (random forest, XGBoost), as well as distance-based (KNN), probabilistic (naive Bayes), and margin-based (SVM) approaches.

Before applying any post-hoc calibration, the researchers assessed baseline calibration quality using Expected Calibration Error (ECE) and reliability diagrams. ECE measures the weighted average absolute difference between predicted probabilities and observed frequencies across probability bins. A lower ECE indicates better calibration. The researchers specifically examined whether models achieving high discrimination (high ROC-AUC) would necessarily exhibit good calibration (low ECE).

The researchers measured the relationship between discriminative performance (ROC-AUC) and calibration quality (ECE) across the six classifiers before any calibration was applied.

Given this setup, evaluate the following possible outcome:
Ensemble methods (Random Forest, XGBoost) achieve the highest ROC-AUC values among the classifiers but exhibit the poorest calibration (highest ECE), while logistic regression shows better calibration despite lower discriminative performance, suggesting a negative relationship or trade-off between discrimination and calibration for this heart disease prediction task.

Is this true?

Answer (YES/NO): NO